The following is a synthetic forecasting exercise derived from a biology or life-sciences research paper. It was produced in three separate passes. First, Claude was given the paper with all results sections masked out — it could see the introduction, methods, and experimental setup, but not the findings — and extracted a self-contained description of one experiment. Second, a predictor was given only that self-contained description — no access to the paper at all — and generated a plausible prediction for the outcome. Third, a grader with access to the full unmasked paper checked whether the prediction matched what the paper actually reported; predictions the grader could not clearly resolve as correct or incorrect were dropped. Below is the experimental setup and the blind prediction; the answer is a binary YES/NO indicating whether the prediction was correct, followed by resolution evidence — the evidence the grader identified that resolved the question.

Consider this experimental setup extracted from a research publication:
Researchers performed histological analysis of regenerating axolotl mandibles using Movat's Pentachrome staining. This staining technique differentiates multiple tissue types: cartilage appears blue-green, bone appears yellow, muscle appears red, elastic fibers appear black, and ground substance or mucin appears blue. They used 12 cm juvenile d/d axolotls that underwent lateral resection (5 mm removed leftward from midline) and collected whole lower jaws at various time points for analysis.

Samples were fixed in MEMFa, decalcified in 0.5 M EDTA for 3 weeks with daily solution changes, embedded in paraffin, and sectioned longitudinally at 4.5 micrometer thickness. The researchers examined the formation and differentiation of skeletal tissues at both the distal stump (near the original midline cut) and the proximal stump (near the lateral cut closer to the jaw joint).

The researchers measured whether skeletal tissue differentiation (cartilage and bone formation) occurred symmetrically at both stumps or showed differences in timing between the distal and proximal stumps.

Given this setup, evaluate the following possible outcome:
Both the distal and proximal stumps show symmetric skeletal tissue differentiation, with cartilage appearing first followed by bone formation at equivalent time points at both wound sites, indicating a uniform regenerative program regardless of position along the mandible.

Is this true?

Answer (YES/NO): NO